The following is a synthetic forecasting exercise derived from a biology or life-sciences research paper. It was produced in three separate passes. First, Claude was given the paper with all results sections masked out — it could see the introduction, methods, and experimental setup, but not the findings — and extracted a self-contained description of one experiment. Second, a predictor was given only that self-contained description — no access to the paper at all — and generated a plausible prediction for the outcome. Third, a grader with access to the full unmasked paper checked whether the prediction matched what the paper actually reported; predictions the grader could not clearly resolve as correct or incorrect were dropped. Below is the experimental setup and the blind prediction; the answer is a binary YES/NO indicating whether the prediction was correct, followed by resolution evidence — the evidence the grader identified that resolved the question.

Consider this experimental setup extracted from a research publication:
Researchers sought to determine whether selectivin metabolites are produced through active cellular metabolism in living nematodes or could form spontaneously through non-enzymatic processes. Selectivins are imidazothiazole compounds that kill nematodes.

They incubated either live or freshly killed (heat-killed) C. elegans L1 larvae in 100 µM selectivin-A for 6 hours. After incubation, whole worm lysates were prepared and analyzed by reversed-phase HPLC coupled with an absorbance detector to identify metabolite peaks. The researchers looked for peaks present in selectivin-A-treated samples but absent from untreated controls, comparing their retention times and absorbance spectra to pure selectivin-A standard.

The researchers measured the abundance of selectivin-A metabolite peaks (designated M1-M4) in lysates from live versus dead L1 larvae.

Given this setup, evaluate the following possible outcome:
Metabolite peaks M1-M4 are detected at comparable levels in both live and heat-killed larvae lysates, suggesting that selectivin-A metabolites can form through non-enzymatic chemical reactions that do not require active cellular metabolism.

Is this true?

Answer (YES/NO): NO